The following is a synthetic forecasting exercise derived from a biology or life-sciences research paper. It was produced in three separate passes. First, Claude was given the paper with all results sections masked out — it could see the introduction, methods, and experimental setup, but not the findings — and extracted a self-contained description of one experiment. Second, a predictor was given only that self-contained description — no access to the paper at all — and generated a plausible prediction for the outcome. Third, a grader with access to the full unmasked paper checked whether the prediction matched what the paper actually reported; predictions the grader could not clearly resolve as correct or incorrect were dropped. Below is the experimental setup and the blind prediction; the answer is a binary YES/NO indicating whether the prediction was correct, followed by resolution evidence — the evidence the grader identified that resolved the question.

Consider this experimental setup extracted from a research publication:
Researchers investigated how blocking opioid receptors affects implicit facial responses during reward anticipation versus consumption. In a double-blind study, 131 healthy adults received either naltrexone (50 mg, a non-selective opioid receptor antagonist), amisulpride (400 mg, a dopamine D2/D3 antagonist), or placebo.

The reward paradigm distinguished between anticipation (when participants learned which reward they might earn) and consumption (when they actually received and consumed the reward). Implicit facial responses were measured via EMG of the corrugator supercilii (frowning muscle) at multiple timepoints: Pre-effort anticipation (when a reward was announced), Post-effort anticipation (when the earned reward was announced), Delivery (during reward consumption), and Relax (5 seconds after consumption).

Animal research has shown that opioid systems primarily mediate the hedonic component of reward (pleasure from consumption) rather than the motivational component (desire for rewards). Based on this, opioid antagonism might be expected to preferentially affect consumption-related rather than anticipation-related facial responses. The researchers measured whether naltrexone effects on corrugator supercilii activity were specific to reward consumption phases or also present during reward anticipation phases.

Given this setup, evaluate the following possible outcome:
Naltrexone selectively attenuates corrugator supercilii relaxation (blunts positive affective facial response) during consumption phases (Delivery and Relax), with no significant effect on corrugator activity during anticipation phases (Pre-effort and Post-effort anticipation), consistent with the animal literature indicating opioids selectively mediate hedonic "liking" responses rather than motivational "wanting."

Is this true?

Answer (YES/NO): NO